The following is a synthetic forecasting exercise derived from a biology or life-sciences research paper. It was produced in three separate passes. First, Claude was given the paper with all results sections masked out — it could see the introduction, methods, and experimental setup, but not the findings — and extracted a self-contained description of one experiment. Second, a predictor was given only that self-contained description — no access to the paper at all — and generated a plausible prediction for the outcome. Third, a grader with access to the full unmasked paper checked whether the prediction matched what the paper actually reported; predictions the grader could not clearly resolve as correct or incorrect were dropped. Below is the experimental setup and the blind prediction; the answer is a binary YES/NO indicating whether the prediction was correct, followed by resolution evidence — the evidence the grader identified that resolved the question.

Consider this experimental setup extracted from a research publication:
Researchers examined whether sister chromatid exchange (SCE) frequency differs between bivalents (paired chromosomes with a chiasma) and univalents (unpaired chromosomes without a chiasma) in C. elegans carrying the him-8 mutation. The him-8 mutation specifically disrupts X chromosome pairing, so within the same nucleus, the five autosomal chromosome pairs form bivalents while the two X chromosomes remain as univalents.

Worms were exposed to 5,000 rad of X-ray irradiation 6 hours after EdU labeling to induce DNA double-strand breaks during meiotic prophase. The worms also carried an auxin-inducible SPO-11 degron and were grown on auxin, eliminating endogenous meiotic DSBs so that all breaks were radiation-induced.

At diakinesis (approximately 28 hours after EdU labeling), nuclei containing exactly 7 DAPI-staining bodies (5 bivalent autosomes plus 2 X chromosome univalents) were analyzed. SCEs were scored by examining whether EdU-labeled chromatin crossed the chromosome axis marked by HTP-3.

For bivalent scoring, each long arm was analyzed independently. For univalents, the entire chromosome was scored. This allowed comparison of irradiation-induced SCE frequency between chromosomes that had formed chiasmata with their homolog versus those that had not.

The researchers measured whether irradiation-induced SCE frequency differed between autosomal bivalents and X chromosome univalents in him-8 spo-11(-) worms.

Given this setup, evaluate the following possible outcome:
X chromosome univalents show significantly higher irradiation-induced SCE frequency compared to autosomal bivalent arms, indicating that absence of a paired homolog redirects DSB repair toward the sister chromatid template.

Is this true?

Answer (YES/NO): NO